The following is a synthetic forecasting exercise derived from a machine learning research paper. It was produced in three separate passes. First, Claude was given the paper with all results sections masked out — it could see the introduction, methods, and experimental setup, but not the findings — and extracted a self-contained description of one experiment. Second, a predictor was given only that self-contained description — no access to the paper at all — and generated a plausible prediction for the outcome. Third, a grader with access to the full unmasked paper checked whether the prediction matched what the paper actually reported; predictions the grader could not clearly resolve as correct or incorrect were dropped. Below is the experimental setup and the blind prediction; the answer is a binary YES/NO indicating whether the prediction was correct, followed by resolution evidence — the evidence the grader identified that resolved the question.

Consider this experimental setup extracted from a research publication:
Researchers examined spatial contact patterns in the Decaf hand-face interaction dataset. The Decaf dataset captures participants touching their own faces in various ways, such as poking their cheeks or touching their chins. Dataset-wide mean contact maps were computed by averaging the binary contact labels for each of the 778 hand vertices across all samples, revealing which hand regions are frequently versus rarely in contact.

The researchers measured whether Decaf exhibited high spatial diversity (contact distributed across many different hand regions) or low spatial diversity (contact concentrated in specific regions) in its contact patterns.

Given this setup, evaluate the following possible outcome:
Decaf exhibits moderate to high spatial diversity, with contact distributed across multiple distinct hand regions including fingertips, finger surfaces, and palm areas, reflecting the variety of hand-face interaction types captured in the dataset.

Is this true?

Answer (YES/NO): NO